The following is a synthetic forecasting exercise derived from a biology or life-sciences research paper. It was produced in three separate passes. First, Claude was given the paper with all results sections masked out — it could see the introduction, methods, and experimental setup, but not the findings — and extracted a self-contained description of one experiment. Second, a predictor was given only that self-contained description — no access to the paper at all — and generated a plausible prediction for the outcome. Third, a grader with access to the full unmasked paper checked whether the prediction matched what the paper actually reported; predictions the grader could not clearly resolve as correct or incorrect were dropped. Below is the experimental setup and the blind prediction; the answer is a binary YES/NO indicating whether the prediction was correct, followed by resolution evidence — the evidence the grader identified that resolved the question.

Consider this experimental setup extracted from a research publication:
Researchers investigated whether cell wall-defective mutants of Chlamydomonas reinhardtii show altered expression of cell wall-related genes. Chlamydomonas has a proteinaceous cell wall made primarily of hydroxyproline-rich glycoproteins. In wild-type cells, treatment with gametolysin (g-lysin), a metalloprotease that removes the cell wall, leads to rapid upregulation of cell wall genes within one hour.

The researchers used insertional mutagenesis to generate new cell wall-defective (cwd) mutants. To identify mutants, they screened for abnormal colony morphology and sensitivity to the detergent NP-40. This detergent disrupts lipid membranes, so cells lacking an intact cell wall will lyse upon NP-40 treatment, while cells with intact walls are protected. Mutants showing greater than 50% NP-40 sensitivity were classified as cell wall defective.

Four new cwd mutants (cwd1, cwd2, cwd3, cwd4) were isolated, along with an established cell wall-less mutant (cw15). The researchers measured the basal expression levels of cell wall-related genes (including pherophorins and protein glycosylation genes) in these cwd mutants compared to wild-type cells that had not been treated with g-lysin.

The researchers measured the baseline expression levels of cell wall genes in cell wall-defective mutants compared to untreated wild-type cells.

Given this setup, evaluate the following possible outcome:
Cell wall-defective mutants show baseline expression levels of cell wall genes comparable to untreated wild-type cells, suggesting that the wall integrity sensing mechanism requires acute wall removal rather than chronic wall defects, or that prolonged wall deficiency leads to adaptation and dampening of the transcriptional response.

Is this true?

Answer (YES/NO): NO